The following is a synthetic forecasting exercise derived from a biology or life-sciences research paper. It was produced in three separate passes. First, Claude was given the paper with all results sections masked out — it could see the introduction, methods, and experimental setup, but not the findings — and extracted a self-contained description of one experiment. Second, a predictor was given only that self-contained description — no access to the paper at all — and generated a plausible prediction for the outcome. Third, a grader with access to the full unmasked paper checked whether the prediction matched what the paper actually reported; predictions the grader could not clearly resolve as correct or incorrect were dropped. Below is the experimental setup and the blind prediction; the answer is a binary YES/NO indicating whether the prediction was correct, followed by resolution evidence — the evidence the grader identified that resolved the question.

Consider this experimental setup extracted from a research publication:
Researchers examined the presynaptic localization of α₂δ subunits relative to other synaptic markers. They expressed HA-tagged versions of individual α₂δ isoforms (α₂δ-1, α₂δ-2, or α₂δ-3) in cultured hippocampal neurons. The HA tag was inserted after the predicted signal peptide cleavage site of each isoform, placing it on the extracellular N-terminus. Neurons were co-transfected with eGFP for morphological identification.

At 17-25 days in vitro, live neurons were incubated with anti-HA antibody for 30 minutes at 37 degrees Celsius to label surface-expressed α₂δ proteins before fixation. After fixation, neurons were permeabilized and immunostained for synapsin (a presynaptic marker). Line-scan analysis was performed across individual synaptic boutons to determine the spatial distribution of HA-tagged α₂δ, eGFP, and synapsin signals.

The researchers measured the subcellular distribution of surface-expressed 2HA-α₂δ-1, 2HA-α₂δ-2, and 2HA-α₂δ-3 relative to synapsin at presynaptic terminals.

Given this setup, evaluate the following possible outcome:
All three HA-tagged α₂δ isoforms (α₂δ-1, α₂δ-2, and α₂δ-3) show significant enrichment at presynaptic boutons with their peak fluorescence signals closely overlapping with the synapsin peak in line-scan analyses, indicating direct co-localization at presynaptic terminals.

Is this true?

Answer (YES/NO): NO